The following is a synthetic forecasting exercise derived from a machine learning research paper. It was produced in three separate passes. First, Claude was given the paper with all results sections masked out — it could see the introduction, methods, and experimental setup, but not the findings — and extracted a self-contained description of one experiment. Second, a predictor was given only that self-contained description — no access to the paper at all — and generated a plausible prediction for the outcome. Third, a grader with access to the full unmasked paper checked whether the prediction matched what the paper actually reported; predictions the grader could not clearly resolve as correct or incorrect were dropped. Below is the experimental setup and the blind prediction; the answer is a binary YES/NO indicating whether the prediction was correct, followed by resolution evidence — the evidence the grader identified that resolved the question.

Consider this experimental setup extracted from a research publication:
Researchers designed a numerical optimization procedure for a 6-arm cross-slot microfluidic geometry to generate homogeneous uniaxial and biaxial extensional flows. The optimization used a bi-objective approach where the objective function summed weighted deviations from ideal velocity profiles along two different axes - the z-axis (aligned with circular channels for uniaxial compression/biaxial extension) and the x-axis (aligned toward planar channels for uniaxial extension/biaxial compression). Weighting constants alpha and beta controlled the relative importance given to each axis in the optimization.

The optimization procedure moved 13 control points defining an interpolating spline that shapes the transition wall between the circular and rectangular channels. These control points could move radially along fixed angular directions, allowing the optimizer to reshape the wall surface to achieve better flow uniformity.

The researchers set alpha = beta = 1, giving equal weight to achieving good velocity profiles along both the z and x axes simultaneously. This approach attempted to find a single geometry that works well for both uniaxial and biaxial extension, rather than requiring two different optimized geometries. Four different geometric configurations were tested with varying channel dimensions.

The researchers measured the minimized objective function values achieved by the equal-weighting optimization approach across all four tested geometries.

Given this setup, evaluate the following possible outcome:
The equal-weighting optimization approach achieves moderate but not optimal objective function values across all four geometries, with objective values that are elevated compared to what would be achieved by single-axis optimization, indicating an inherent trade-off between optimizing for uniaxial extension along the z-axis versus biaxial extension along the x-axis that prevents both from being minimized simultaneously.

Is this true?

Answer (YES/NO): NO